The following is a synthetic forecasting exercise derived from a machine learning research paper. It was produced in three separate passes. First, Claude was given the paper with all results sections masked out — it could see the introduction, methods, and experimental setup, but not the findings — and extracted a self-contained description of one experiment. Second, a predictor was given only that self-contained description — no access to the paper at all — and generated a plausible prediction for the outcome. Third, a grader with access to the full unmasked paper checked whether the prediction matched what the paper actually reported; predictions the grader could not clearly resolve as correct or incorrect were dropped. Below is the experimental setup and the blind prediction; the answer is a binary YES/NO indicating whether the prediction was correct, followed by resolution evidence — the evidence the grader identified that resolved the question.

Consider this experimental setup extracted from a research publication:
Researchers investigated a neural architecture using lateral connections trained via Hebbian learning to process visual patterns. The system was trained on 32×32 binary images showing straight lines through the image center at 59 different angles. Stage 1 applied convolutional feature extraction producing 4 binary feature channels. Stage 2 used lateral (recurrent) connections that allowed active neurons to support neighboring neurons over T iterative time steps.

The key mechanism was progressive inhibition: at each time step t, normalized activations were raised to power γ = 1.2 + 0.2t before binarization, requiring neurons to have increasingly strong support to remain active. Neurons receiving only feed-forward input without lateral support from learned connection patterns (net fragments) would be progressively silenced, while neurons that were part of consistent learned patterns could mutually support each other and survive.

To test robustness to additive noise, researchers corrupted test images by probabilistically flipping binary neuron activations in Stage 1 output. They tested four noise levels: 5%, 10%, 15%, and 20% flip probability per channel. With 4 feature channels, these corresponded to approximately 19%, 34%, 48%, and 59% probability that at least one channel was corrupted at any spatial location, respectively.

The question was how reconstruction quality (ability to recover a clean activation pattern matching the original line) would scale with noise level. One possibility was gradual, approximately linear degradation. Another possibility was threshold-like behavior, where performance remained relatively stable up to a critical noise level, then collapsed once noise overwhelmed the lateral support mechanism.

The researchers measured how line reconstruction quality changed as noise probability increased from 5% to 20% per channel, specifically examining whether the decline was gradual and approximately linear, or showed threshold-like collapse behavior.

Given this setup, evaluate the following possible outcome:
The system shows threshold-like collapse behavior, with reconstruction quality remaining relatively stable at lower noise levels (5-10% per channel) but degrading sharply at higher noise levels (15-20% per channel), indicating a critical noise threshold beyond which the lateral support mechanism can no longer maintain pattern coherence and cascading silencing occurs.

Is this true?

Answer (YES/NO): NO